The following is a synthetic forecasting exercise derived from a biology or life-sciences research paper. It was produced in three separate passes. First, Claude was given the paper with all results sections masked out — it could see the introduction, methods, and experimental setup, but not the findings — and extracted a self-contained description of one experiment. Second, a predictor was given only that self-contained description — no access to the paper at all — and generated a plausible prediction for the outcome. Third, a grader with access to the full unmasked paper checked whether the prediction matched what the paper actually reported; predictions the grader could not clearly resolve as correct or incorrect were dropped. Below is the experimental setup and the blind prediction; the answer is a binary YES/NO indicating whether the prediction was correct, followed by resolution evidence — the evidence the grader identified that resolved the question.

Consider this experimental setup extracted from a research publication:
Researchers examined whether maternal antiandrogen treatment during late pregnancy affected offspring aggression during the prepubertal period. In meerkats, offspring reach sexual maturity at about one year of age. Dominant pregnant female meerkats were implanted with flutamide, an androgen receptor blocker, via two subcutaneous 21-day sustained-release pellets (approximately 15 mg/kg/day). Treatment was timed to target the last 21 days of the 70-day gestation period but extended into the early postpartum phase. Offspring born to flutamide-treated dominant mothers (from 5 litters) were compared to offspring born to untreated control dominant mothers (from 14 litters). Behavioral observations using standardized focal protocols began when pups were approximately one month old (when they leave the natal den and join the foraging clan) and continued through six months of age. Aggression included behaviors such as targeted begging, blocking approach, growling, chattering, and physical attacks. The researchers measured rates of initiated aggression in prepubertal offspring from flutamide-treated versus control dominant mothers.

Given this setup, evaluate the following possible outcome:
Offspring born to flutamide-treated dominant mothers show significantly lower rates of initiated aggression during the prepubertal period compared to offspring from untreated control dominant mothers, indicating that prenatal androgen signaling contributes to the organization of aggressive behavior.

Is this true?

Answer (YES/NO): YES